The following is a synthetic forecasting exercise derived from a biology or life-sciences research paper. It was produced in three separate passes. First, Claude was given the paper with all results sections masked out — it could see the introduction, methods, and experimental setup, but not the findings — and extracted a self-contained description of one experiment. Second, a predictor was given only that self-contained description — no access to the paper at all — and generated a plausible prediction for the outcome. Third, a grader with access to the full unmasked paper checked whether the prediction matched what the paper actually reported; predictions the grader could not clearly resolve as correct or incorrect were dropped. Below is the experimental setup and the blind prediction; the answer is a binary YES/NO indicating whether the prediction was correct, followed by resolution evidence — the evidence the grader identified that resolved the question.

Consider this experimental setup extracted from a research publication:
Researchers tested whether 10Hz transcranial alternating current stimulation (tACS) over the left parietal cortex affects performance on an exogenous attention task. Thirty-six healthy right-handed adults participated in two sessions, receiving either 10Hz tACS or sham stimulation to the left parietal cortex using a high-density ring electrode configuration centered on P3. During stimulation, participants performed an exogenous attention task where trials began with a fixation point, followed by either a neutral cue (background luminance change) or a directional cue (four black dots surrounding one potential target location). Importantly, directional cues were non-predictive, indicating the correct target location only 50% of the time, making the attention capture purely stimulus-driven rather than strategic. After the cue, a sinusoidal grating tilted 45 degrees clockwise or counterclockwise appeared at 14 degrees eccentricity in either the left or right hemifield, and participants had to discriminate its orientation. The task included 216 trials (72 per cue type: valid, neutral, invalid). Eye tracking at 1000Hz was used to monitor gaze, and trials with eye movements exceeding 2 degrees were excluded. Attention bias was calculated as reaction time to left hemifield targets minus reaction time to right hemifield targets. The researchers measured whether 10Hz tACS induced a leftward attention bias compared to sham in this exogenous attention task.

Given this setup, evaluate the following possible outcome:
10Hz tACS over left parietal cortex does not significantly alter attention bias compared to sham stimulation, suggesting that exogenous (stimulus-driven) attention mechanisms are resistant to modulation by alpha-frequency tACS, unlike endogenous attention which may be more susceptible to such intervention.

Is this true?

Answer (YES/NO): YES